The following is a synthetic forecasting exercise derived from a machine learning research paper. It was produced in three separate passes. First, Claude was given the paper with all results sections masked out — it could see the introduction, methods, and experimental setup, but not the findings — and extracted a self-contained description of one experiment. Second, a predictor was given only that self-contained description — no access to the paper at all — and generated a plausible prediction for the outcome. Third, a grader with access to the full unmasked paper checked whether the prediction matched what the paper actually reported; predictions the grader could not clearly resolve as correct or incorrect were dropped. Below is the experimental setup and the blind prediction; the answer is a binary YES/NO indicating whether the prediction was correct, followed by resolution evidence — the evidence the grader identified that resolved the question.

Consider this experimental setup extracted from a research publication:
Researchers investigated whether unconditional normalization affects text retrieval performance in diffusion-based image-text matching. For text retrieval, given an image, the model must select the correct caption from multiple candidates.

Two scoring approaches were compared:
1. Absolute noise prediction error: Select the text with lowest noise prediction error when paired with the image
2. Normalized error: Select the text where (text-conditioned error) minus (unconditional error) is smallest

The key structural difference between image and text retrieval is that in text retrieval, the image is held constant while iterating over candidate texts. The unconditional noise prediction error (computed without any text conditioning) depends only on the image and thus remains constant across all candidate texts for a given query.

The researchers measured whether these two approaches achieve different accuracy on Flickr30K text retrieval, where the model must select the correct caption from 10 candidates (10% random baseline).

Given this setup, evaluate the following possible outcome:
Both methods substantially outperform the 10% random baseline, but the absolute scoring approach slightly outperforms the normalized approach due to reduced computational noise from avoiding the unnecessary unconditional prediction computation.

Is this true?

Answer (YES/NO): NO